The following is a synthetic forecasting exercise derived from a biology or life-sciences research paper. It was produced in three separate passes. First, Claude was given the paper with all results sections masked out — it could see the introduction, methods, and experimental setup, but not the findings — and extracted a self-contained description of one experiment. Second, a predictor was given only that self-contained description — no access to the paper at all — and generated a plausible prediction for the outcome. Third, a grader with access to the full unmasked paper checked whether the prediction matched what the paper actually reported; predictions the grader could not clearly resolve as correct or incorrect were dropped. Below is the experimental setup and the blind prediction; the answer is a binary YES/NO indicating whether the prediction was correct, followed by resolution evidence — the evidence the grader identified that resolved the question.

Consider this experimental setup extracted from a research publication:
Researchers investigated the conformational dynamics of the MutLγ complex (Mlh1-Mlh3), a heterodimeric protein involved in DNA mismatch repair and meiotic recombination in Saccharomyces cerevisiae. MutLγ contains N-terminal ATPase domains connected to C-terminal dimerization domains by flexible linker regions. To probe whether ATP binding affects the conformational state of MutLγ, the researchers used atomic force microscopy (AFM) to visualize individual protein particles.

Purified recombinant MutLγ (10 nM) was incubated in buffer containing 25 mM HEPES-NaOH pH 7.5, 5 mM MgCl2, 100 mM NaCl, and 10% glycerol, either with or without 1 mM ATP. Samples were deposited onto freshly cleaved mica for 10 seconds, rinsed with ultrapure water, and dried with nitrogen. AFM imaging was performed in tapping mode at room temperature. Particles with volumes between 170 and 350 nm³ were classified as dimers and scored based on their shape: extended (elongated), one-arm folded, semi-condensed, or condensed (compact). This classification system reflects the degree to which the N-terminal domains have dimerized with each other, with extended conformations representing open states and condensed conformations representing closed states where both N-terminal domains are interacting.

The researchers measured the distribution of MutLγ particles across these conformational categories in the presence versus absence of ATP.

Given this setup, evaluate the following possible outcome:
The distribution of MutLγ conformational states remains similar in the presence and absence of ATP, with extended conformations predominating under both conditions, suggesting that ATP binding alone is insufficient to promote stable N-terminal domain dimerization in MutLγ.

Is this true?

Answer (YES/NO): NO